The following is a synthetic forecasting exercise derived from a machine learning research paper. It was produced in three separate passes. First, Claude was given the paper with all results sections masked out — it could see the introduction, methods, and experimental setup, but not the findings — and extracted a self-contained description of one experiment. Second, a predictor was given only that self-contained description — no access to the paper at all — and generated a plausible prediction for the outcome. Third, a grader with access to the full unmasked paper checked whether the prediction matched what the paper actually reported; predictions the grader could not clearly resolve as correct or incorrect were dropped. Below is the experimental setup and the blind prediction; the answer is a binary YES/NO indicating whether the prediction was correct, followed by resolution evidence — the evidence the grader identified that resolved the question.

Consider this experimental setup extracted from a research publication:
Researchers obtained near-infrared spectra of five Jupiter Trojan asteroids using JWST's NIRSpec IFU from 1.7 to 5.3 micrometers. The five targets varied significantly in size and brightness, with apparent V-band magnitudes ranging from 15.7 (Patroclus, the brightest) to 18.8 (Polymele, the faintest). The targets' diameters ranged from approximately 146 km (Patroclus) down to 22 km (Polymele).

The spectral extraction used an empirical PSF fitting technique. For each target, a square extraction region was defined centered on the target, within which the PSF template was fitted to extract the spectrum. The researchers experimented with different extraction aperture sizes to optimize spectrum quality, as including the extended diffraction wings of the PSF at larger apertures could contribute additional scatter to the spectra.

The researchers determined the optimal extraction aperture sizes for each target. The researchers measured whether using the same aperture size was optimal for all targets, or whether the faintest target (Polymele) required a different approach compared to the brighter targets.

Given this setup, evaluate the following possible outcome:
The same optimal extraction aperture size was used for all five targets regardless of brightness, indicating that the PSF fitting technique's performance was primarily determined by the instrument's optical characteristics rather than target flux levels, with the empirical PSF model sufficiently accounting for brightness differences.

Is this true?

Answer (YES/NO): NO